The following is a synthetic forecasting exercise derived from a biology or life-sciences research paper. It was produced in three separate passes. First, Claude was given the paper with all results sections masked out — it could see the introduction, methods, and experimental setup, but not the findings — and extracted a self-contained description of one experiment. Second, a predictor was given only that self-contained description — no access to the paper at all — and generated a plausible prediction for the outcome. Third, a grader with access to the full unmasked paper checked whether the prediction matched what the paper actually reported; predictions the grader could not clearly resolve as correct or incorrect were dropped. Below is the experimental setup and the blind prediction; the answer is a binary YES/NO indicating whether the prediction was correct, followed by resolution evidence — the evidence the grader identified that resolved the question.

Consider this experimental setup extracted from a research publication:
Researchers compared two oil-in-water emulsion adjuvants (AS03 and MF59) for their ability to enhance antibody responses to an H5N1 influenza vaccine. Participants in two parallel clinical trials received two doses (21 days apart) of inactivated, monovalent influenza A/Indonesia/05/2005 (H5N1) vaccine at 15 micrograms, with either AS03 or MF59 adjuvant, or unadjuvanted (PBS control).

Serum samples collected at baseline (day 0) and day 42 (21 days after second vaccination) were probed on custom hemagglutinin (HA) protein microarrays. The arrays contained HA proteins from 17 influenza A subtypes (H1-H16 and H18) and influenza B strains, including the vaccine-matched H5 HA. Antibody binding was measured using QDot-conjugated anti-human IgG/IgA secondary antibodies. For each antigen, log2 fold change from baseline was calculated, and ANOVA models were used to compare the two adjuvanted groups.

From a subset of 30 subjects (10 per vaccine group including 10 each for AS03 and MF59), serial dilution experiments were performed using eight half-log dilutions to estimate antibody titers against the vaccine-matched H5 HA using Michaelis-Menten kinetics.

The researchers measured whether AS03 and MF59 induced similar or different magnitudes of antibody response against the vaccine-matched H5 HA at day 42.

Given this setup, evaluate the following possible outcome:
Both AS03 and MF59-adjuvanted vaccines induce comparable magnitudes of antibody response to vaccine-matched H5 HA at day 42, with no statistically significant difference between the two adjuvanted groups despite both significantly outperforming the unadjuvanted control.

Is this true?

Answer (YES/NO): NO